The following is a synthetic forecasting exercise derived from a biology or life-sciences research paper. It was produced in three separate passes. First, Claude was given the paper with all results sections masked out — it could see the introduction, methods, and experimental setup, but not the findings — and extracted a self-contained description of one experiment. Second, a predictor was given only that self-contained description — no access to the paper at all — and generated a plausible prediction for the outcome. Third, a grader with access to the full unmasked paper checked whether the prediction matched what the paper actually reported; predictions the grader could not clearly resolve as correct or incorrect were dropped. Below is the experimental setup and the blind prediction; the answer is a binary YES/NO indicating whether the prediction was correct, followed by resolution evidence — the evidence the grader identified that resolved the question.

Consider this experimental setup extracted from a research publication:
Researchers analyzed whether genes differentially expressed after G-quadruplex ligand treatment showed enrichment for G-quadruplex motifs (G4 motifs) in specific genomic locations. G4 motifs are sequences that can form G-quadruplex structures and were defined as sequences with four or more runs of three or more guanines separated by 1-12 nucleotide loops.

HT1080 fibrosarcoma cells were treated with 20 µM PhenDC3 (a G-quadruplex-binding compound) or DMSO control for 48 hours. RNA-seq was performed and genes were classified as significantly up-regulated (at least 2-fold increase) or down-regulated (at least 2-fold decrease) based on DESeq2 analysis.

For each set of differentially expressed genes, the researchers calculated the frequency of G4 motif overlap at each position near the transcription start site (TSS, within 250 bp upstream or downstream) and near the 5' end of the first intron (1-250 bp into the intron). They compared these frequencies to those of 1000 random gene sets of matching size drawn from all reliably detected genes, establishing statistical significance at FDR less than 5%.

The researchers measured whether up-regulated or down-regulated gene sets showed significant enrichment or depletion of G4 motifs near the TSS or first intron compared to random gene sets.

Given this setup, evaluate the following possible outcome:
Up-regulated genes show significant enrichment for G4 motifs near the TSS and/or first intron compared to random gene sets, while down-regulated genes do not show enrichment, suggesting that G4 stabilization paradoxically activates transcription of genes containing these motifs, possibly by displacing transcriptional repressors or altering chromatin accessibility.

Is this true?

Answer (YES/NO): NO